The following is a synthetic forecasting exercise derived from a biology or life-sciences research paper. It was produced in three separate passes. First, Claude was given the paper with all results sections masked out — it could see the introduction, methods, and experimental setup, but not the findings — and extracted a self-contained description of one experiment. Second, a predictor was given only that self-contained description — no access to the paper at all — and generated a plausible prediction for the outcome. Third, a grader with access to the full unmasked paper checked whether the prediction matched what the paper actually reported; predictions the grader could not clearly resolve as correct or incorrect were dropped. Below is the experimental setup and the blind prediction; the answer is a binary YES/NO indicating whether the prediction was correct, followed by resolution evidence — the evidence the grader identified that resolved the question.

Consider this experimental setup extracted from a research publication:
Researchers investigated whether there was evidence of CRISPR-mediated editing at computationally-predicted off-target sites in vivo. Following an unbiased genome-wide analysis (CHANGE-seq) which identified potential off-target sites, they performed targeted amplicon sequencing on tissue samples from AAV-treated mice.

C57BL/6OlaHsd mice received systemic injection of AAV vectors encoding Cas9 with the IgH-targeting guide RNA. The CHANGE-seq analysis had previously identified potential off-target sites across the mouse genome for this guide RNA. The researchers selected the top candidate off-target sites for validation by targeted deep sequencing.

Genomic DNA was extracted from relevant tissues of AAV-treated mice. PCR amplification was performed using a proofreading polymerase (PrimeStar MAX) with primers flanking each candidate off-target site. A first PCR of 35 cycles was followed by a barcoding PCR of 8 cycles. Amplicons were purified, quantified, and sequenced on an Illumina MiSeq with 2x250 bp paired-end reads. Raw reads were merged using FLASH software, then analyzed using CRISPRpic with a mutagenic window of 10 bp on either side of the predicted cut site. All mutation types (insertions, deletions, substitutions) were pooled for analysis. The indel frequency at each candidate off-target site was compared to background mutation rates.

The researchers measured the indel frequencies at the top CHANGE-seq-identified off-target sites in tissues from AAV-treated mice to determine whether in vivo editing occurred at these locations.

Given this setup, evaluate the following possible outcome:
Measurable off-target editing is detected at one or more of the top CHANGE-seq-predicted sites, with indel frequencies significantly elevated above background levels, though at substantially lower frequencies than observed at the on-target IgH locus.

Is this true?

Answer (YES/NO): NO